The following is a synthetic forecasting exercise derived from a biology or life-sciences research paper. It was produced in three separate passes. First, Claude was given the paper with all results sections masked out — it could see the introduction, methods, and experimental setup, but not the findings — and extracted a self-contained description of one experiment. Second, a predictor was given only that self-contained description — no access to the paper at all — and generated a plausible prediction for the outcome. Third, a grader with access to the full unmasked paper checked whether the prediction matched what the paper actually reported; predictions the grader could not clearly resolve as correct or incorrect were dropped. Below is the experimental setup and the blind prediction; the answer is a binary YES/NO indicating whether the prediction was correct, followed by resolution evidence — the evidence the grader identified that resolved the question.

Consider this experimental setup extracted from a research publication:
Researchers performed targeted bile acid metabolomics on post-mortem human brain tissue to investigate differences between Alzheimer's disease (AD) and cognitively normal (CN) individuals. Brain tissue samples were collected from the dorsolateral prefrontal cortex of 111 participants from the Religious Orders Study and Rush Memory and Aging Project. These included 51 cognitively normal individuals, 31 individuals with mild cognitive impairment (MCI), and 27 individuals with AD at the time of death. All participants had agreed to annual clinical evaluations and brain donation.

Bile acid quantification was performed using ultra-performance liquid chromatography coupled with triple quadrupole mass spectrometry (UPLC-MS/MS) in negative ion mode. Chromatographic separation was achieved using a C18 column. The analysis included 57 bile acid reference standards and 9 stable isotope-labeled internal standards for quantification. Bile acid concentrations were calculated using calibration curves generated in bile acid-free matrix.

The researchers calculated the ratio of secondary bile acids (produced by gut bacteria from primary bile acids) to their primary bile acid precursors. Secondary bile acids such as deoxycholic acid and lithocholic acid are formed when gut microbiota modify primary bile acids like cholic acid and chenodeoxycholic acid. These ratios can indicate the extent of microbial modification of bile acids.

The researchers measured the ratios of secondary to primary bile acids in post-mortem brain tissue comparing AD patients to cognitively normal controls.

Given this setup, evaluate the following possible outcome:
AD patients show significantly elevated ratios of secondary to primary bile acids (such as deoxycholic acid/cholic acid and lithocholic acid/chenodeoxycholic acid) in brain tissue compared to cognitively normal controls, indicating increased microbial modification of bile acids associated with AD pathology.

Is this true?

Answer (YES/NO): YES